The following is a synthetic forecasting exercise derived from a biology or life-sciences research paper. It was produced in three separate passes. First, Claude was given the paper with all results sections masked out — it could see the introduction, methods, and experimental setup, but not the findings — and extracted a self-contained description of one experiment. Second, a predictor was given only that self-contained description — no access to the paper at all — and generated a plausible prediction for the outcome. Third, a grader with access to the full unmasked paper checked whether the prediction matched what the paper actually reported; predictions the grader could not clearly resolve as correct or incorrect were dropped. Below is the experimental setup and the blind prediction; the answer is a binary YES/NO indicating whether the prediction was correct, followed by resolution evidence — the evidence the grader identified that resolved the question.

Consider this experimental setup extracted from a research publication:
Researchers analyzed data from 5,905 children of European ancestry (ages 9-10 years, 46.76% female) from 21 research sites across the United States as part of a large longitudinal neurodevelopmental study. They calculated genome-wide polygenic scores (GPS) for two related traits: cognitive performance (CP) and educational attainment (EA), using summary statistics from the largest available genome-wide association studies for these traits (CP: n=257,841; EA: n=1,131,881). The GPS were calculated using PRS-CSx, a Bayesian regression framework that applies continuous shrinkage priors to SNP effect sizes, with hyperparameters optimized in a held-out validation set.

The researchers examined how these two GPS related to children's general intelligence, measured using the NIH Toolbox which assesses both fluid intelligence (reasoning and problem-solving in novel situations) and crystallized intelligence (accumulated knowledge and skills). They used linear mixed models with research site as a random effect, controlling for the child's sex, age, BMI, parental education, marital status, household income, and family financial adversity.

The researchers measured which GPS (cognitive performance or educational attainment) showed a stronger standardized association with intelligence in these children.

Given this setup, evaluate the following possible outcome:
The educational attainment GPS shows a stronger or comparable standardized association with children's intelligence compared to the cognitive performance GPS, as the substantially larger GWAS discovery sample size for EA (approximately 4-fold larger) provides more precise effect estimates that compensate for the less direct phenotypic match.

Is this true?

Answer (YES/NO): NO